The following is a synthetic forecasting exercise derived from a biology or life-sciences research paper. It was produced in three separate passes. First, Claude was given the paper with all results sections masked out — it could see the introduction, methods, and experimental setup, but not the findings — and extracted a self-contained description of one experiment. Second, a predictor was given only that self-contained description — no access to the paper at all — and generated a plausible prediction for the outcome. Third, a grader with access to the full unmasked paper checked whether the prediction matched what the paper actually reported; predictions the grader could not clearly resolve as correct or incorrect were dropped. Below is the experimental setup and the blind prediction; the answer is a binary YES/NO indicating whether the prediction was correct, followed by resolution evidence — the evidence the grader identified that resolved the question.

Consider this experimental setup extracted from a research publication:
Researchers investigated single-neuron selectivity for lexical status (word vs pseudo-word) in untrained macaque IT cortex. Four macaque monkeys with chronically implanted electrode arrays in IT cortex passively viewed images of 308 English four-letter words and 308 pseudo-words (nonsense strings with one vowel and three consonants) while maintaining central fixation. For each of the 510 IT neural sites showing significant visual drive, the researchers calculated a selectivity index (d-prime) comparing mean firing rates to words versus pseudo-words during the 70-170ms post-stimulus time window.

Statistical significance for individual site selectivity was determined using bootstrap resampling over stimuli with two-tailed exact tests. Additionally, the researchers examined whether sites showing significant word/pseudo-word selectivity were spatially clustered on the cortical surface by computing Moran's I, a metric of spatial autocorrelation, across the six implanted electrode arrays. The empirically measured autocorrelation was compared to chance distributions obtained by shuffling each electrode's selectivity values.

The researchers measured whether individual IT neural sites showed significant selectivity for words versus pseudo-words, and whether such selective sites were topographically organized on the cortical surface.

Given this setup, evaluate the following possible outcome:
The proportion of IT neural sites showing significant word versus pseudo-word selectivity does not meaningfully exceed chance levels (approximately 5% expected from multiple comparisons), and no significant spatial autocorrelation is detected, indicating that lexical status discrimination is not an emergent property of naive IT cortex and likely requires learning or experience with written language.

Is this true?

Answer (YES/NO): NO